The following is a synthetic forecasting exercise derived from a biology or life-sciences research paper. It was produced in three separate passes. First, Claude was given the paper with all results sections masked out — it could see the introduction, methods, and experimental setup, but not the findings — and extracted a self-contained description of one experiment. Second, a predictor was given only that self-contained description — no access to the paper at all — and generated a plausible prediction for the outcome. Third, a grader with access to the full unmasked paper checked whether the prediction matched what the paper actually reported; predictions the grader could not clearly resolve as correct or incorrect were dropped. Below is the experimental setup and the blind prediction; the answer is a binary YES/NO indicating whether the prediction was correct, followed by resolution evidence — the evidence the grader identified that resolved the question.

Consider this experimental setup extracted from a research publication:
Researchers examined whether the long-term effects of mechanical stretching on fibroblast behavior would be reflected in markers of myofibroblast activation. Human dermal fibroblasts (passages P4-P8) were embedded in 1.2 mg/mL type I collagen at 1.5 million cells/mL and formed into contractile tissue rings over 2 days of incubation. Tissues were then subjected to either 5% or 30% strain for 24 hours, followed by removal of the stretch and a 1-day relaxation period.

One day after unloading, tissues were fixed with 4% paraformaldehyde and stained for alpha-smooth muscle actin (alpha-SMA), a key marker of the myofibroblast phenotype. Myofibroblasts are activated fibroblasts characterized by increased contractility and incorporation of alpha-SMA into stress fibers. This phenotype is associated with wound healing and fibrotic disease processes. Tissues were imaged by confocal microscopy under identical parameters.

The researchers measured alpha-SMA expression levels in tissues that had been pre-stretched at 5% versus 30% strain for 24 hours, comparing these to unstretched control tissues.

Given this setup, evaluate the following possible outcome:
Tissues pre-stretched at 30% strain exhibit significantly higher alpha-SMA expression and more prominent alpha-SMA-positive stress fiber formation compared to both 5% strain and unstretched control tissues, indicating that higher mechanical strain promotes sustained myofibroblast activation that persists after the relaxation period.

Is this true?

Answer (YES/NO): NO